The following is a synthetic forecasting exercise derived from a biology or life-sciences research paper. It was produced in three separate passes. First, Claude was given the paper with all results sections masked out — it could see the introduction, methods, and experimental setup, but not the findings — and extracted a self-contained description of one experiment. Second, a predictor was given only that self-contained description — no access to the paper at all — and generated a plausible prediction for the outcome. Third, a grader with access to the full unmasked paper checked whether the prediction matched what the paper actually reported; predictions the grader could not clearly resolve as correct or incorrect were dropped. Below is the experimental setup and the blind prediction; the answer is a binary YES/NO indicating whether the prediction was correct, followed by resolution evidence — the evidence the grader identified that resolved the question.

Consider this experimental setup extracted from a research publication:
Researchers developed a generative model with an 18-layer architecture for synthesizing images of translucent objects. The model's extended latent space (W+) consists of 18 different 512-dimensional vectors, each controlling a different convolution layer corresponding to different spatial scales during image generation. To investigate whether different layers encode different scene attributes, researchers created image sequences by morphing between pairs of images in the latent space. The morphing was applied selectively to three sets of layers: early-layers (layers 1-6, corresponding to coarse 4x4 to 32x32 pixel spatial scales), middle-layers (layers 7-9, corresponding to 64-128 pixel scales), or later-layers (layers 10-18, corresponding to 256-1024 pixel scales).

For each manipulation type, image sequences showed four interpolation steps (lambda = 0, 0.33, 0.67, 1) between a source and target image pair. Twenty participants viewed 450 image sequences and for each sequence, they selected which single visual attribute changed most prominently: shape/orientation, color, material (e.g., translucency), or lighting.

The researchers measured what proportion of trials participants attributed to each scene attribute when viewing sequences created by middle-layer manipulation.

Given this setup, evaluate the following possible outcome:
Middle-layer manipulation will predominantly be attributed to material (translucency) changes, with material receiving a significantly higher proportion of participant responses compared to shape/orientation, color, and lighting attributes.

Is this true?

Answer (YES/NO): NO